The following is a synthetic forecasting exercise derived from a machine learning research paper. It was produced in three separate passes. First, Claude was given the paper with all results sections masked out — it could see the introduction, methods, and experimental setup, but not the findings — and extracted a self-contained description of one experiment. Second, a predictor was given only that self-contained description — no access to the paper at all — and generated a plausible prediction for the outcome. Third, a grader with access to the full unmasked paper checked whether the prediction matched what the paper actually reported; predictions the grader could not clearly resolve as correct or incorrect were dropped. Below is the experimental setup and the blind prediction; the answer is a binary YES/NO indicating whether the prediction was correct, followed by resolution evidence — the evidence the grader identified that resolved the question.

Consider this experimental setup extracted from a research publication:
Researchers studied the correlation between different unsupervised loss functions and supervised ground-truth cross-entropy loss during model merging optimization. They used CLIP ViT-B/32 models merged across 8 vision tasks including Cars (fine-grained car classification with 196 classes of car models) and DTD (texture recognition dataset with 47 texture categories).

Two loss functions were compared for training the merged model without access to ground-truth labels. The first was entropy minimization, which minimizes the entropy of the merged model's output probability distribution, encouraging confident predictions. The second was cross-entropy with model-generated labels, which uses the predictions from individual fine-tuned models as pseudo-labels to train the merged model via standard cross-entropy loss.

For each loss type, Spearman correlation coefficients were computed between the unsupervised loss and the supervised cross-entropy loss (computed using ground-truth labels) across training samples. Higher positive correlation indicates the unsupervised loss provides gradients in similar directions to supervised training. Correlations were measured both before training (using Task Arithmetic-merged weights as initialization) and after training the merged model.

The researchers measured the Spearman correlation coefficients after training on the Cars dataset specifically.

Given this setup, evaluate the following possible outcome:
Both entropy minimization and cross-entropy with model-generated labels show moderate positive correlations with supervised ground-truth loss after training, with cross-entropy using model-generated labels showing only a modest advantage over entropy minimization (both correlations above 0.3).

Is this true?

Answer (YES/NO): NO